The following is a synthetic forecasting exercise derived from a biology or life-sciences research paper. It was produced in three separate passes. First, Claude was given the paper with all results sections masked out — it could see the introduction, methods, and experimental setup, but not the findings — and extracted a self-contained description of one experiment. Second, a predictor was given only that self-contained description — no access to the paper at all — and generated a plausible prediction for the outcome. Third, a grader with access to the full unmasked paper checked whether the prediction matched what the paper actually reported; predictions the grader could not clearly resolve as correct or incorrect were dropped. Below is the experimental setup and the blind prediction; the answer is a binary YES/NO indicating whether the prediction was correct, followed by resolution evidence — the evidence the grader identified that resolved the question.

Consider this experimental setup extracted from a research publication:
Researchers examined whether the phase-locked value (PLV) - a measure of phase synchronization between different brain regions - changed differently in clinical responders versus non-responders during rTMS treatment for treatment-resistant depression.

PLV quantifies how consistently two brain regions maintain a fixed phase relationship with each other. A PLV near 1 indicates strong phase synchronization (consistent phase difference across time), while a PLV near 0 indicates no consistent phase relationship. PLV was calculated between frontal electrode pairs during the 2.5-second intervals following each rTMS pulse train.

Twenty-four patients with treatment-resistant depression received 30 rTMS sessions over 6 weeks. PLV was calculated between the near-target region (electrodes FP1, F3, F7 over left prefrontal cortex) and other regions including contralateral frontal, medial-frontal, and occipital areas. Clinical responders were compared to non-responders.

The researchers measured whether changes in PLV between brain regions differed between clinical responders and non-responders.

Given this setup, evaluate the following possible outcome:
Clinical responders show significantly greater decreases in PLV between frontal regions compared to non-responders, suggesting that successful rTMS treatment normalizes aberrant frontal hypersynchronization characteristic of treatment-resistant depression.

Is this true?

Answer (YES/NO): NO